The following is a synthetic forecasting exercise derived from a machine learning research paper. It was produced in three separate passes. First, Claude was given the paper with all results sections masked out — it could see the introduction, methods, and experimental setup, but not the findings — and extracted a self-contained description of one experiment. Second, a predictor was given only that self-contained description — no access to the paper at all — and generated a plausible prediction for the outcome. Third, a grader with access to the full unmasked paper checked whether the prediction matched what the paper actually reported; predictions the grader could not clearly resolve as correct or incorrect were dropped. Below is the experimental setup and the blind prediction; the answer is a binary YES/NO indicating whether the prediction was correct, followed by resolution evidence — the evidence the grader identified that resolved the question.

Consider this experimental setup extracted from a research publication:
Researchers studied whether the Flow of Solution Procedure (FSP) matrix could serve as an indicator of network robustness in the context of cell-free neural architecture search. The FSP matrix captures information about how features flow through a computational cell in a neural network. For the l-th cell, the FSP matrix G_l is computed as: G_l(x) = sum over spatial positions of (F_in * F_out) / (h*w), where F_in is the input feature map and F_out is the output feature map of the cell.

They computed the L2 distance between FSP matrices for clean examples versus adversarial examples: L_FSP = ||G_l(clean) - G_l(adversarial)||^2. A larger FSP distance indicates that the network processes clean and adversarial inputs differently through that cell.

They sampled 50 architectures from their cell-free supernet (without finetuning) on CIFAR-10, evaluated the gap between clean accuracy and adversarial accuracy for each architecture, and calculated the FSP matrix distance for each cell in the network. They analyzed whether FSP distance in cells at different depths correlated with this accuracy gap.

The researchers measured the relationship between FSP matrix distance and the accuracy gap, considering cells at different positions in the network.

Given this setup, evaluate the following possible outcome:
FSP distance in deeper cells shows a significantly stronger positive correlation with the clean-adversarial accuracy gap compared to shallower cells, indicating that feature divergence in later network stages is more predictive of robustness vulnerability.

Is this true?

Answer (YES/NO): YES